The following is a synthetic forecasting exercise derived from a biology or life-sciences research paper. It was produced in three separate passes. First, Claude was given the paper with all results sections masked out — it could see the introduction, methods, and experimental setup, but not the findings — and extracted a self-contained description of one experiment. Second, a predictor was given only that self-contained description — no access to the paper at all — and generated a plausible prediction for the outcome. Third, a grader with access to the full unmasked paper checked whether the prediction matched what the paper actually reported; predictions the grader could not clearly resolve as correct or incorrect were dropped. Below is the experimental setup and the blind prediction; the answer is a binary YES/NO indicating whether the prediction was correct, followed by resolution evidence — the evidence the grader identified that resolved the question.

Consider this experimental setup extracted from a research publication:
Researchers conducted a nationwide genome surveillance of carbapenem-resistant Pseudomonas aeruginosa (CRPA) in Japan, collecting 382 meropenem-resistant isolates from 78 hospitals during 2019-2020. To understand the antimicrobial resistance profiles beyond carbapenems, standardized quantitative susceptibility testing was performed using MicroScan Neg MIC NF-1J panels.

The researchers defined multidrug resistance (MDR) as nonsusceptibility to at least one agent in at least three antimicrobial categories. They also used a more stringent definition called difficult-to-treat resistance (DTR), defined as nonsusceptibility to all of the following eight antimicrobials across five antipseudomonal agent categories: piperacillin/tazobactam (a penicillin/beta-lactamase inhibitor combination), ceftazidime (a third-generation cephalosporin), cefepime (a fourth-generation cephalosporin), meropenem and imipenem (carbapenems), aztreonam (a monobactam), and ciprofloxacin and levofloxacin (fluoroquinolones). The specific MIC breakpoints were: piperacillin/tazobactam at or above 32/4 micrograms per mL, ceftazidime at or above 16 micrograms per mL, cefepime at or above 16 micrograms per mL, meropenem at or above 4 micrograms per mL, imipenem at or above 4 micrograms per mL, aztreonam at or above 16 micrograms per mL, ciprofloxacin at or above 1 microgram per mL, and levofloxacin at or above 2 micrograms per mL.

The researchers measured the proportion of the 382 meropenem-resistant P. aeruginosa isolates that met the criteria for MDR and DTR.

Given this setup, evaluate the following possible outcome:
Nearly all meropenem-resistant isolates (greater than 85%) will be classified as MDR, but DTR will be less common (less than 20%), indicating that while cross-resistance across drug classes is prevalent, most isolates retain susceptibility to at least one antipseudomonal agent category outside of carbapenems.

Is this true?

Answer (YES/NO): NO